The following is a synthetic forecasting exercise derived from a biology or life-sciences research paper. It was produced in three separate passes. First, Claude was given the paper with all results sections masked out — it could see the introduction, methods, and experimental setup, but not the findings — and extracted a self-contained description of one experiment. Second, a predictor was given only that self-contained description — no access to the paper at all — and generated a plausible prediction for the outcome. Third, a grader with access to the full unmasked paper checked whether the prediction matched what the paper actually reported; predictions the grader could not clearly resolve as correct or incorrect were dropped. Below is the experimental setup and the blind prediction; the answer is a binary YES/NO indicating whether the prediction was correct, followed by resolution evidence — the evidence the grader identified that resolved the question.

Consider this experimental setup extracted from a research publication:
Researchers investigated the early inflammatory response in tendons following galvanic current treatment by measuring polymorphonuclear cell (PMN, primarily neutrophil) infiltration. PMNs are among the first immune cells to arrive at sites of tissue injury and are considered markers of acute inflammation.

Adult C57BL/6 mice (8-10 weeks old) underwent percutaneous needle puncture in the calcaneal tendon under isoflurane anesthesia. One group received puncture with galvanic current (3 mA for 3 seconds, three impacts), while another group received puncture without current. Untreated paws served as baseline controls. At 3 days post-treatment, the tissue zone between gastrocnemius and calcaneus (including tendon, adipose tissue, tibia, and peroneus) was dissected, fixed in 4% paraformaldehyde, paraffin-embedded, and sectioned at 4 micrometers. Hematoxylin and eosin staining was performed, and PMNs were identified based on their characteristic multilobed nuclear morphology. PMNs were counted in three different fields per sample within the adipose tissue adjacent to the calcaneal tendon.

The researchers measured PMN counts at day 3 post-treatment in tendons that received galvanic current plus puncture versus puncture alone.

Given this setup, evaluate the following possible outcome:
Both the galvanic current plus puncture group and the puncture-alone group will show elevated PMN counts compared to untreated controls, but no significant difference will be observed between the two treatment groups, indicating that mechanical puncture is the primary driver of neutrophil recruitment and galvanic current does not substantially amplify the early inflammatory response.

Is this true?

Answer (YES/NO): NO